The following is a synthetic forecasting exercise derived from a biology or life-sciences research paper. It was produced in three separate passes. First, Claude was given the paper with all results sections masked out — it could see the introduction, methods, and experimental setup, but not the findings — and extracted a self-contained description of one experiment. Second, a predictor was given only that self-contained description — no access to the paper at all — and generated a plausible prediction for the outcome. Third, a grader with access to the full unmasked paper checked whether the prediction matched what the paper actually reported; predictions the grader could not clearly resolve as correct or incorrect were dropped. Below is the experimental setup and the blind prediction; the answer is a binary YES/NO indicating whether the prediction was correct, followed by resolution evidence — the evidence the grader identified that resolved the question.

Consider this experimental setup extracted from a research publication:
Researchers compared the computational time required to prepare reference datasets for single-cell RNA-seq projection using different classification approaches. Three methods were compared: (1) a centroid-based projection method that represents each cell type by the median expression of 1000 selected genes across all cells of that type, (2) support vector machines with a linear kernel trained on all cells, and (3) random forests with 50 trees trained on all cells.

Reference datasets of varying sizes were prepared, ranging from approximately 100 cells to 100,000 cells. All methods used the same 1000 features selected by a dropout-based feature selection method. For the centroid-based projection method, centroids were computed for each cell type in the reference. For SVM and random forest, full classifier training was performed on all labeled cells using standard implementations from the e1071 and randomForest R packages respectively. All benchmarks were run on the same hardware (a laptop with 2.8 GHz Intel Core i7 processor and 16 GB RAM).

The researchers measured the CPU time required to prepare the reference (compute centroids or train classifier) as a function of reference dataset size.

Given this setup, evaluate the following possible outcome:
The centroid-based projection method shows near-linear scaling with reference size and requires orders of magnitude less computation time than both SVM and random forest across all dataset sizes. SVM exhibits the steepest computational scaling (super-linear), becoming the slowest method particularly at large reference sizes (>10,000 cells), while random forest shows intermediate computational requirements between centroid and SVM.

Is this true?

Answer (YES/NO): NO